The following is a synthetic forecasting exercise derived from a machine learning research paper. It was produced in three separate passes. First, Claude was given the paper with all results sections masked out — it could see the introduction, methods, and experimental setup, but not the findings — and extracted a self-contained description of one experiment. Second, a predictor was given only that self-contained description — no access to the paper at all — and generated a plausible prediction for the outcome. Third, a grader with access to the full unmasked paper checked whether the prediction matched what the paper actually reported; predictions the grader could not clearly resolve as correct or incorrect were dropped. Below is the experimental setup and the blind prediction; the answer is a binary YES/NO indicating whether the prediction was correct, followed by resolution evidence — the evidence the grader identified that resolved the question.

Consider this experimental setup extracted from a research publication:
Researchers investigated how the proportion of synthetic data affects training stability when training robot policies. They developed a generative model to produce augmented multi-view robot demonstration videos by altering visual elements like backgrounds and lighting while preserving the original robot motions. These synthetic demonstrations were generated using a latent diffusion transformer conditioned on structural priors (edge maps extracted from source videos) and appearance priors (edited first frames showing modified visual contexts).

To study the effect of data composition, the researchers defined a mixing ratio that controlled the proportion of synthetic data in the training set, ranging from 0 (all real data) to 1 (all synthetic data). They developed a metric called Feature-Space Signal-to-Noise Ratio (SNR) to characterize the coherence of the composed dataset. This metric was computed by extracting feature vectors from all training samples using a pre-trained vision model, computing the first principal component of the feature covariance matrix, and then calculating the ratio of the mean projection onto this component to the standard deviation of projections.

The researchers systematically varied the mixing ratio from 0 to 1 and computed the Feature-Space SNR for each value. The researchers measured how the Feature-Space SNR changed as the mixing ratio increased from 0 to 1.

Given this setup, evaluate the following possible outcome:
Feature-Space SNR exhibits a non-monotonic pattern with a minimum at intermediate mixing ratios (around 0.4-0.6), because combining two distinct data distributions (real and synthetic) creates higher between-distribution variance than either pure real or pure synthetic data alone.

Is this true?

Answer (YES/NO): NO